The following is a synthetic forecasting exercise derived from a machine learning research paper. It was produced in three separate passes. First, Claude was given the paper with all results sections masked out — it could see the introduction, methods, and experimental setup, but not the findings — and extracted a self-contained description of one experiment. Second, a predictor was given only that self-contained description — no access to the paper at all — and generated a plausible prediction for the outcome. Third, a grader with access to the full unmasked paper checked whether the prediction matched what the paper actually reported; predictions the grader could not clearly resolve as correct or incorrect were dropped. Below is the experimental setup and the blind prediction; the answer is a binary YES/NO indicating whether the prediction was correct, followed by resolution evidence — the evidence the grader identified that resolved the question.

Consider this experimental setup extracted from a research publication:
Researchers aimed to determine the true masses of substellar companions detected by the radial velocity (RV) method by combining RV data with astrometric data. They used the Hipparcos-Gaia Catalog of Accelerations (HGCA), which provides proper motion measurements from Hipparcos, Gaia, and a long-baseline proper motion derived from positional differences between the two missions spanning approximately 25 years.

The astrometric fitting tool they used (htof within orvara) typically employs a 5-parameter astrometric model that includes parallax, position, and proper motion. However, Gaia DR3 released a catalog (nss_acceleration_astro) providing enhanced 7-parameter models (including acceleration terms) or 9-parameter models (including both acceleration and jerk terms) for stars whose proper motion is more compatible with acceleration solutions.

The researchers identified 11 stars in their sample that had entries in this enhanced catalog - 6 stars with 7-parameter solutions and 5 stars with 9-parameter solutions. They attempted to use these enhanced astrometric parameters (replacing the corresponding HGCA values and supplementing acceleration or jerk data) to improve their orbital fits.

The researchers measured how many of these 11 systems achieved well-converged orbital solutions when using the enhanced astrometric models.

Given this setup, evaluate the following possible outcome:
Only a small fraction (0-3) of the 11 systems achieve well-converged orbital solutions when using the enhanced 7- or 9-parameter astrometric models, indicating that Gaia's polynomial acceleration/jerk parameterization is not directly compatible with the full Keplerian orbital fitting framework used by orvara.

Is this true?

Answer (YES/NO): NO